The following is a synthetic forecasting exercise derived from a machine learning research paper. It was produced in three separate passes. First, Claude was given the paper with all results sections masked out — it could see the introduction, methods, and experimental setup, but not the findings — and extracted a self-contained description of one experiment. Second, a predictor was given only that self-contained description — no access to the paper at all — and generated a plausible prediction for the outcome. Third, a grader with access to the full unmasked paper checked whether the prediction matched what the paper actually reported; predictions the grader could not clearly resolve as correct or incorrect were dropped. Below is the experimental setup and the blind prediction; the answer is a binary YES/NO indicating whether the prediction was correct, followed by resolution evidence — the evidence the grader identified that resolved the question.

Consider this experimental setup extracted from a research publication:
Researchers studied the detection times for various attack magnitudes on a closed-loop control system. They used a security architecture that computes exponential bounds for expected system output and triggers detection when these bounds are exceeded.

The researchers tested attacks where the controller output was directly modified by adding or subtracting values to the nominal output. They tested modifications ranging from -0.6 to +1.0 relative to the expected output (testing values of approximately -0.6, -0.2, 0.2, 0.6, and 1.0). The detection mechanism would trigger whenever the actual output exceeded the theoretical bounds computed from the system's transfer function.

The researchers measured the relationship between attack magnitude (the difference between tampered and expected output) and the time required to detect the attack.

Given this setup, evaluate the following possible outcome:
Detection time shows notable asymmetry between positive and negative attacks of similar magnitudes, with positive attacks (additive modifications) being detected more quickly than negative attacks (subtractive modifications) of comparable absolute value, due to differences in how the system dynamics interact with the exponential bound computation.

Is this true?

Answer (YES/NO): NO